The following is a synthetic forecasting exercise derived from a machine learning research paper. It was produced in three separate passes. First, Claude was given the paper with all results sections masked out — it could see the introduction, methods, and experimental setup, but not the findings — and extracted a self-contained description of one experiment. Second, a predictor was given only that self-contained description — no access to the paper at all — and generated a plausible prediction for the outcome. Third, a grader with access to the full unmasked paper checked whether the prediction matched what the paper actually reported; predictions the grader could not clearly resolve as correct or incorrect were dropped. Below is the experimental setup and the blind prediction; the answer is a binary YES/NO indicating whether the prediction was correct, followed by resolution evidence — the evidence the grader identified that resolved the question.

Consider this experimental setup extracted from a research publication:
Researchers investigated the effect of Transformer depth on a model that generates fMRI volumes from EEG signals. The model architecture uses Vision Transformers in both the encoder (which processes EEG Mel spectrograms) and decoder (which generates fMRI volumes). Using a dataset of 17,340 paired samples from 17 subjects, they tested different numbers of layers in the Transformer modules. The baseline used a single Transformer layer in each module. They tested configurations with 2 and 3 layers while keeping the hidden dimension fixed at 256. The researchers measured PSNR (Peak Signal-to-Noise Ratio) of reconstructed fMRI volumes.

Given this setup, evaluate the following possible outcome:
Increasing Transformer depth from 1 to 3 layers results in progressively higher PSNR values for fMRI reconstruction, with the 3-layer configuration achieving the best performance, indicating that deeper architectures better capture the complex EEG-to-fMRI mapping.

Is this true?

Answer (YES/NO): YES